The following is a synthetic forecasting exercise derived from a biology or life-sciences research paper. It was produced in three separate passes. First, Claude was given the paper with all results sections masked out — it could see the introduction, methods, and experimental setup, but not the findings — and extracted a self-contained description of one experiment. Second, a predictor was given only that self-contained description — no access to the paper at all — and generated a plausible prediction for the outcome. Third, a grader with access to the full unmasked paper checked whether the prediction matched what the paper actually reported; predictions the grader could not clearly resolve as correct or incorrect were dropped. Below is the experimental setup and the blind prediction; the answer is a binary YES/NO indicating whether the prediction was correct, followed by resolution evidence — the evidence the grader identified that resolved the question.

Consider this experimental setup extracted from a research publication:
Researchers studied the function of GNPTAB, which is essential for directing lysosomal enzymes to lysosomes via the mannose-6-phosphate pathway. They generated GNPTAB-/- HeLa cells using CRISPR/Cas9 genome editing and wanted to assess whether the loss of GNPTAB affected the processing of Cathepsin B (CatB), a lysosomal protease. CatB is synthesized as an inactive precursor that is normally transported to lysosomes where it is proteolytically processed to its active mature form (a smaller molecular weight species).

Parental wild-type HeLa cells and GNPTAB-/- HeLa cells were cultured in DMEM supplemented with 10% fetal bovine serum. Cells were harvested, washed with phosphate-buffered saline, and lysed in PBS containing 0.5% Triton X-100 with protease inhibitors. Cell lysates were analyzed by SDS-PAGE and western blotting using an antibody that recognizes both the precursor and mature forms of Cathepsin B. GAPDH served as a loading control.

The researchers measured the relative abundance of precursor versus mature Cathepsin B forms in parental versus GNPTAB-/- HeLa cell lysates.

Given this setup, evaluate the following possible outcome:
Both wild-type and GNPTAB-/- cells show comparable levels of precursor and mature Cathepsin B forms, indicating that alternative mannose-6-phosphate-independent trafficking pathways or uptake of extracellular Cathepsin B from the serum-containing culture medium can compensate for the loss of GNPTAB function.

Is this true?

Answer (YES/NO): NO